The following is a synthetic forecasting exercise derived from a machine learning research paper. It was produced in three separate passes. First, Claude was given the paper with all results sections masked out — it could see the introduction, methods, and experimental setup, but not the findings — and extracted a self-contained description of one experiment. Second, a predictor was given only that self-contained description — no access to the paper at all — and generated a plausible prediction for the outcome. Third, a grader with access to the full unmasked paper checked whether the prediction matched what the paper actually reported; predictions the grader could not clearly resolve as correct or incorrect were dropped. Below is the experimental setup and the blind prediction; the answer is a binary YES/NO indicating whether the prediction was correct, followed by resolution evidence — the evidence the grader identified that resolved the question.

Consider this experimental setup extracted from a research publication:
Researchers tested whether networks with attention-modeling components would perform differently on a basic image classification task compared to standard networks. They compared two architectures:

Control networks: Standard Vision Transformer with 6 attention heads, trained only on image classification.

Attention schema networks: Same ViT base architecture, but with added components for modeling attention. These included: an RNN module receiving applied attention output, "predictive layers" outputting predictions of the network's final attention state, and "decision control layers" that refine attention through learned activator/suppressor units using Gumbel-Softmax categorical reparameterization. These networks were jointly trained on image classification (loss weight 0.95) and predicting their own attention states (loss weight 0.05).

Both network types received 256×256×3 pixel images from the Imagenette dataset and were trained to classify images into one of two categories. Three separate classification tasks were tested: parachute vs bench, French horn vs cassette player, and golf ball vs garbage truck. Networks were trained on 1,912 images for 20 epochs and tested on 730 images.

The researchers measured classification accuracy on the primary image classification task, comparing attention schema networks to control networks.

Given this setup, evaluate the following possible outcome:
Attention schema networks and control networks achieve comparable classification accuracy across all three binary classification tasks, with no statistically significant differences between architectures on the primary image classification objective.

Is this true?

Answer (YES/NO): YES